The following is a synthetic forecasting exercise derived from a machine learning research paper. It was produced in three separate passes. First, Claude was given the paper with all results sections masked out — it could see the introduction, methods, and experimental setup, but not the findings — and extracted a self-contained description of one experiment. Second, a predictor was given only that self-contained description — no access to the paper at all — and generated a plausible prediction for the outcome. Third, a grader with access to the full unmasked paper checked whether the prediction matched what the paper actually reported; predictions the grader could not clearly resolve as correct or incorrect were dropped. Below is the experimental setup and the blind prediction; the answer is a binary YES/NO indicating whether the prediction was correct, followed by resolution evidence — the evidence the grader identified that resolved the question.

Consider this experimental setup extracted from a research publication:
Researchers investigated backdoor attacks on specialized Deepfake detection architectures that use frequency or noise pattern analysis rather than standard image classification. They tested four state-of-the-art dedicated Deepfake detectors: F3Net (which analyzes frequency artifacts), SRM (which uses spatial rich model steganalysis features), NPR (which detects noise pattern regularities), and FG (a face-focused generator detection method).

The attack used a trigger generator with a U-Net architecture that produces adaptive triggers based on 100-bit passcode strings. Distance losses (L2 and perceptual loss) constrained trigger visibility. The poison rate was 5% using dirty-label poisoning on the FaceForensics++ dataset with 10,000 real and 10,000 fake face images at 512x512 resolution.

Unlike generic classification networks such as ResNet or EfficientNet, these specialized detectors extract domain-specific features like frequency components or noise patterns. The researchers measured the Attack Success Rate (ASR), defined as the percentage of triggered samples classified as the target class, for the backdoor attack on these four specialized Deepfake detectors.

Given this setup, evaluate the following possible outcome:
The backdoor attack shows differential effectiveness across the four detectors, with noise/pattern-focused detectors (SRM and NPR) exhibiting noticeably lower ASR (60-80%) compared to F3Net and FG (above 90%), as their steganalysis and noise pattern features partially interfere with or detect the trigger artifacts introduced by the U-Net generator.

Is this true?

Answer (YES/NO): NO